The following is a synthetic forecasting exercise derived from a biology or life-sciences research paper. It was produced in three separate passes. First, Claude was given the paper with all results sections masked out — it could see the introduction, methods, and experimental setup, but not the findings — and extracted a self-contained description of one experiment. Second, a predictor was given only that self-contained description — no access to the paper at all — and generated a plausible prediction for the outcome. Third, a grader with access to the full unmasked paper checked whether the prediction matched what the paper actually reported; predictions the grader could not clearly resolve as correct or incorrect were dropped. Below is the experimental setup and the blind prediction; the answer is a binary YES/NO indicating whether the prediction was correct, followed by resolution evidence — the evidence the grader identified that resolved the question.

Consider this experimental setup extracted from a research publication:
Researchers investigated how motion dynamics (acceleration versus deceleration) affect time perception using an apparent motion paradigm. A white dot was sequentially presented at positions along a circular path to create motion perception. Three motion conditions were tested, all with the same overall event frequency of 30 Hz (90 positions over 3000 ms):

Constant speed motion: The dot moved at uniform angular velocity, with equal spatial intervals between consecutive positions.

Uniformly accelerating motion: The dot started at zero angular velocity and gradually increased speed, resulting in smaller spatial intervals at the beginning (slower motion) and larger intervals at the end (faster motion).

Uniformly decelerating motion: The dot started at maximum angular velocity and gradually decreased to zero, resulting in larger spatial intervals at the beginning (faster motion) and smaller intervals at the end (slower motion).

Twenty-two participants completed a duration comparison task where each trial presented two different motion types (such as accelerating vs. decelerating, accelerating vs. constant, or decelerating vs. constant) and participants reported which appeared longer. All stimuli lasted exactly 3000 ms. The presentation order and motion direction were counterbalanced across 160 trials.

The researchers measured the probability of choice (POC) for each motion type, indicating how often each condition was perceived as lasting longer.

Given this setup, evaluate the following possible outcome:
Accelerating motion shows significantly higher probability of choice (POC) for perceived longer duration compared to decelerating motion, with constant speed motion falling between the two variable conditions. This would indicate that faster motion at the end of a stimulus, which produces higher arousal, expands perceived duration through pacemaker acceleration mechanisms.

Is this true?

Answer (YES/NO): NO